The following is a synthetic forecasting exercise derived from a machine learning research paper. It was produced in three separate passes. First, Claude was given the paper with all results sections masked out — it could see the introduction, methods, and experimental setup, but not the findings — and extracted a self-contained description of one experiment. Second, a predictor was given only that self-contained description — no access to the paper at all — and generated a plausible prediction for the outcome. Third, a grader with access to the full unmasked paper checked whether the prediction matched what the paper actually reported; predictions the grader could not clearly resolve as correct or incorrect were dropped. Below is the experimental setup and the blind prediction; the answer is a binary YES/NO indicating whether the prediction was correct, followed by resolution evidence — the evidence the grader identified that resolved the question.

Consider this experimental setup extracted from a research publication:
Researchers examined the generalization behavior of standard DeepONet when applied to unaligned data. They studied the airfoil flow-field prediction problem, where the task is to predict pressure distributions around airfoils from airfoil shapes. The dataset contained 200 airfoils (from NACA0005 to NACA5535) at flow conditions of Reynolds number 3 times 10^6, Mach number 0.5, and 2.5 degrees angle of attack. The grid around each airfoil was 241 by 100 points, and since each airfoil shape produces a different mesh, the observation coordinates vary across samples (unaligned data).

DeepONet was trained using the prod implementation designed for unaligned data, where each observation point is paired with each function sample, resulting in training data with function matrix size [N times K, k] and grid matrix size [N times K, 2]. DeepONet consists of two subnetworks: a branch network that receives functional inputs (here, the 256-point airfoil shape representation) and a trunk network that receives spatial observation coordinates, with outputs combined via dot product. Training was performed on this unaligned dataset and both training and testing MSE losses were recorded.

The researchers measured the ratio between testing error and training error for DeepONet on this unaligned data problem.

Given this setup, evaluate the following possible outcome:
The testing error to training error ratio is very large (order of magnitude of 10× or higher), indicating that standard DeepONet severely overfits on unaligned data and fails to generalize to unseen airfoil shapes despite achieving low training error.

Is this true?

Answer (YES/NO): YES